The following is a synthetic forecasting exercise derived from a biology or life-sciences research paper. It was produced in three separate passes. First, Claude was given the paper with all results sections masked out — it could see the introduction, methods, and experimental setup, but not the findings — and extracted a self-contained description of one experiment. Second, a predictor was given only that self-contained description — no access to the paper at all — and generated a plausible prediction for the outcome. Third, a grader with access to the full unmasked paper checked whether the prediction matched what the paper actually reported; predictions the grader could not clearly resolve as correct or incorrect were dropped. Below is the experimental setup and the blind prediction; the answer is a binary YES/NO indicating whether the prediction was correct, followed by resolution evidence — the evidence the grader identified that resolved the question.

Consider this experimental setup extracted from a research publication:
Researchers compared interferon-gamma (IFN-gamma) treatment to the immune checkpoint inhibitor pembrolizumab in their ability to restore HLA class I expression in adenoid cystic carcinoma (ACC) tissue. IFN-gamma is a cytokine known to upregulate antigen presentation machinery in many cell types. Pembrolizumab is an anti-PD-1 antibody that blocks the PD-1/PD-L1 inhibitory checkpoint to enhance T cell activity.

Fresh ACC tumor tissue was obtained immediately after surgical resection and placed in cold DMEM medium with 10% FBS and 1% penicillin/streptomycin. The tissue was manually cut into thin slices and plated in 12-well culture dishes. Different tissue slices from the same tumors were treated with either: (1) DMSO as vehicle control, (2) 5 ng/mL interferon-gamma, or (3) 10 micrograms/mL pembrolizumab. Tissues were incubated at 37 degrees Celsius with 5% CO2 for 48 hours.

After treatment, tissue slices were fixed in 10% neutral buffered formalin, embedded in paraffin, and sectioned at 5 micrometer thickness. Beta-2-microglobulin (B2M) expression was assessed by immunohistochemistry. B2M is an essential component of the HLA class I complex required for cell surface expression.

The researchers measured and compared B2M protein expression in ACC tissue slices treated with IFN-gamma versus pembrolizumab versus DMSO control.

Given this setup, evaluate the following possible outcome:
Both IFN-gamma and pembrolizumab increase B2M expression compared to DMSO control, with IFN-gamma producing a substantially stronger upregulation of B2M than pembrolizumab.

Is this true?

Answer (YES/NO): NO